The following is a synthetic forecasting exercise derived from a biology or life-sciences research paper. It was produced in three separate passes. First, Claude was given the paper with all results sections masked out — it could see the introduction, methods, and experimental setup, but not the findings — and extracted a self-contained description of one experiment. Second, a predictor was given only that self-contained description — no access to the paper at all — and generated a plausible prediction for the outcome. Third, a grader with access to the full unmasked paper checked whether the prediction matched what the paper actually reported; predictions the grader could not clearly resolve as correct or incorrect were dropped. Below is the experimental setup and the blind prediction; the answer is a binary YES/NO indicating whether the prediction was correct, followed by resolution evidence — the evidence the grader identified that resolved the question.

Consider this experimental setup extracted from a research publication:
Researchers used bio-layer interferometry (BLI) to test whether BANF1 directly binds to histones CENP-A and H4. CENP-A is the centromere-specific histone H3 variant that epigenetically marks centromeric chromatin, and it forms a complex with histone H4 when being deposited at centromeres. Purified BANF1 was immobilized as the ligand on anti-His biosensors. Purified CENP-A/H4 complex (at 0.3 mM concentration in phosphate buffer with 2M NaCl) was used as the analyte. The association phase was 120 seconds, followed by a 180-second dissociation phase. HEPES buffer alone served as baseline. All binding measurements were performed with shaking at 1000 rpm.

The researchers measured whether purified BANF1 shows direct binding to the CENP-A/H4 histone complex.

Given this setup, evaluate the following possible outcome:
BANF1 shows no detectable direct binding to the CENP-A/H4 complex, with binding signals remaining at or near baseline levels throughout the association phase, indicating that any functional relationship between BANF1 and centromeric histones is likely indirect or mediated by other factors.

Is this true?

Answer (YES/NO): NO